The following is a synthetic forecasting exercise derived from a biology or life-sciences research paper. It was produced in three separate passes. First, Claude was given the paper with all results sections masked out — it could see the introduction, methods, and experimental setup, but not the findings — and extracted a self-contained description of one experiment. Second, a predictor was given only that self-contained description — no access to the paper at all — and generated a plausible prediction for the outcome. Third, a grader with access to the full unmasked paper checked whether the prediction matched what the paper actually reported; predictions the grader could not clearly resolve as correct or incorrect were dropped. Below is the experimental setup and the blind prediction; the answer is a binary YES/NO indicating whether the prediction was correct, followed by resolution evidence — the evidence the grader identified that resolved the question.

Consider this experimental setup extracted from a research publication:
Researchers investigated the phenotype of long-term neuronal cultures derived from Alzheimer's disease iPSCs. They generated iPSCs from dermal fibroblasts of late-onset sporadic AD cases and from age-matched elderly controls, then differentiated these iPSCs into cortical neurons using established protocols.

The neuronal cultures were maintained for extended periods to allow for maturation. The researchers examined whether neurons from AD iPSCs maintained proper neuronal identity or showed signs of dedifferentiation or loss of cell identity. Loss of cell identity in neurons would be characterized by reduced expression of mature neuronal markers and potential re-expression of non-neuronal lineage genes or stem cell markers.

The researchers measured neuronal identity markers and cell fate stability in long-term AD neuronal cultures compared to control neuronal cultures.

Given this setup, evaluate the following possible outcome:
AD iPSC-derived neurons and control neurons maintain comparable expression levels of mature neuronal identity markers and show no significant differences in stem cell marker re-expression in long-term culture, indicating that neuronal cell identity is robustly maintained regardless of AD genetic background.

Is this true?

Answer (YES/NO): NO